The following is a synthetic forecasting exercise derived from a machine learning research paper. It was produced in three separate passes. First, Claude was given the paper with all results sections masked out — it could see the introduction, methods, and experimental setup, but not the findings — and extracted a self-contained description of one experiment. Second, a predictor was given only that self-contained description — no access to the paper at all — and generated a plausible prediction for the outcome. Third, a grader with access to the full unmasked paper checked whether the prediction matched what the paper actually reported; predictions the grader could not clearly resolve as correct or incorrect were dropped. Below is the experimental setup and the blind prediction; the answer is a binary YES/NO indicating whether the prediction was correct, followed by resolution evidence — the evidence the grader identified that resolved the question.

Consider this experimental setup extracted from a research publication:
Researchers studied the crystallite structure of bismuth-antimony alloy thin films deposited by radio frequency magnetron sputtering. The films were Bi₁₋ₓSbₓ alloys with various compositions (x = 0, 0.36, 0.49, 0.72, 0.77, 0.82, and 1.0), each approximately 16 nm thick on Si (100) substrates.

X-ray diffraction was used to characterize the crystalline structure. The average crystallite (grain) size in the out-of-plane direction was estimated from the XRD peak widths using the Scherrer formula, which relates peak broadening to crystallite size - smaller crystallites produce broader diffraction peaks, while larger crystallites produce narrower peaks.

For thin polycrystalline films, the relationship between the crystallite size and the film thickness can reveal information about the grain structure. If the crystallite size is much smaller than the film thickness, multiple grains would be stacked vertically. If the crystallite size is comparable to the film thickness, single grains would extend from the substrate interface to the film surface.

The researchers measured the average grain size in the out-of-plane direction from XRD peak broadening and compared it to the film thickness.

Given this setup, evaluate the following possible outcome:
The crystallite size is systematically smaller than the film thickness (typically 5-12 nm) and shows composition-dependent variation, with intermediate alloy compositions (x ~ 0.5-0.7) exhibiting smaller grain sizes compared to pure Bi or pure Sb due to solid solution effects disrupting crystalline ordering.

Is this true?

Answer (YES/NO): NO